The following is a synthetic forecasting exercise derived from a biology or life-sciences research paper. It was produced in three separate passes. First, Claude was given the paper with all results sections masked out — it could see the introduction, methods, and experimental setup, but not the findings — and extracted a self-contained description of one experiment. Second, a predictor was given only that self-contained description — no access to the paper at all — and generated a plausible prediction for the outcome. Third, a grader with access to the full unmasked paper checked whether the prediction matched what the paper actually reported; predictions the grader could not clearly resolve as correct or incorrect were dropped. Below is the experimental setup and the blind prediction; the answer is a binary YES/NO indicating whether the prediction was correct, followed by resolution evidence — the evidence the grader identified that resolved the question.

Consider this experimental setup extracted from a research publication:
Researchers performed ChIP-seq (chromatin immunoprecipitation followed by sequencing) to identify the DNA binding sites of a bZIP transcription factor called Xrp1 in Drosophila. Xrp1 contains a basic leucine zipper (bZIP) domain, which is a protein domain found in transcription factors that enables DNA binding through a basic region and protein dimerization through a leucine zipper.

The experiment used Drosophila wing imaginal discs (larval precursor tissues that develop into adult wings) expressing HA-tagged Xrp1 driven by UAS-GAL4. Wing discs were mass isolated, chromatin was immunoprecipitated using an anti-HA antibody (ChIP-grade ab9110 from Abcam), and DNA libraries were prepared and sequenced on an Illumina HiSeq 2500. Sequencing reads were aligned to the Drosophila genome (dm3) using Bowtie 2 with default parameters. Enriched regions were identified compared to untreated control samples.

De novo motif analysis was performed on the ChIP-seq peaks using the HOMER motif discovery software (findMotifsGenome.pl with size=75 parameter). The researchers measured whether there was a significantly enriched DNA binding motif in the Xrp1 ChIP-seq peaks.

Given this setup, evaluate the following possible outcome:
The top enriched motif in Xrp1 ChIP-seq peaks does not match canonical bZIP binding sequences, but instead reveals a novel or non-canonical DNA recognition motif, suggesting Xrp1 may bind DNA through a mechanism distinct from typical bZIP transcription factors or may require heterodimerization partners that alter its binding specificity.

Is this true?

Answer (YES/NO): NO